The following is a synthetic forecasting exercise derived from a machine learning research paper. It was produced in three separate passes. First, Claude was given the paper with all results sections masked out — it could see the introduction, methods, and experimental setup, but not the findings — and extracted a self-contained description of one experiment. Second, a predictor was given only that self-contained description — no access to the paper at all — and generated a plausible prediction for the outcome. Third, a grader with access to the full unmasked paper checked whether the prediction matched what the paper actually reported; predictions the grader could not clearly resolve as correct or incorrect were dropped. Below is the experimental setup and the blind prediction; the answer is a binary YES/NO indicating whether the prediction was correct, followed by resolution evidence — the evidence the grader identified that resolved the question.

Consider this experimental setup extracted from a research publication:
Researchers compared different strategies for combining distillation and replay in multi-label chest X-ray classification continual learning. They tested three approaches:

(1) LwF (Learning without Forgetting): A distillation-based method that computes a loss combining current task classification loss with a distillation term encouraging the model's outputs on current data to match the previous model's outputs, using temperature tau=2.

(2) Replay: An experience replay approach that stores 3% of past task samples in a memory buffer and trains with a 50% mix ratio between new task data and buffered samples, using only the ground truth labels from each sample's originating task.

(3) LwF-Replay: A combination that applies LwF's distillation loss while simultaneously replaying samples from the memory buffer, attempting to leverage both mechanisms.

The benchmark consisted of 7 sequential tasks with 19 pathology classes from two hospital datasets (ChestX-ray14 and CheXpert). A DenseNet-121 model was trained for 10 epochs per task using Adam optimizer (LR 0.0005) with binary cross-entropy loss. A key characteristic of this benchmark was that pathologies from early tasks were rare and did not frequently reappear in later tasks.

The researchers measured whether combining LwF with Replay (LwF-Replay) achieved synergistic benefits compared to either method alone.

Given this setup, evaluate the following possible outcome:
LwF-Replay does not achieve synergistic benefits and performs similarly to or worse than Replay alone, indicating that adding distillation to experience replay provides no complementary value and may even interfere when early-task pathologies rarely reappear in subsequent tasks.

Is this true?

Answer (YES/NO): NO